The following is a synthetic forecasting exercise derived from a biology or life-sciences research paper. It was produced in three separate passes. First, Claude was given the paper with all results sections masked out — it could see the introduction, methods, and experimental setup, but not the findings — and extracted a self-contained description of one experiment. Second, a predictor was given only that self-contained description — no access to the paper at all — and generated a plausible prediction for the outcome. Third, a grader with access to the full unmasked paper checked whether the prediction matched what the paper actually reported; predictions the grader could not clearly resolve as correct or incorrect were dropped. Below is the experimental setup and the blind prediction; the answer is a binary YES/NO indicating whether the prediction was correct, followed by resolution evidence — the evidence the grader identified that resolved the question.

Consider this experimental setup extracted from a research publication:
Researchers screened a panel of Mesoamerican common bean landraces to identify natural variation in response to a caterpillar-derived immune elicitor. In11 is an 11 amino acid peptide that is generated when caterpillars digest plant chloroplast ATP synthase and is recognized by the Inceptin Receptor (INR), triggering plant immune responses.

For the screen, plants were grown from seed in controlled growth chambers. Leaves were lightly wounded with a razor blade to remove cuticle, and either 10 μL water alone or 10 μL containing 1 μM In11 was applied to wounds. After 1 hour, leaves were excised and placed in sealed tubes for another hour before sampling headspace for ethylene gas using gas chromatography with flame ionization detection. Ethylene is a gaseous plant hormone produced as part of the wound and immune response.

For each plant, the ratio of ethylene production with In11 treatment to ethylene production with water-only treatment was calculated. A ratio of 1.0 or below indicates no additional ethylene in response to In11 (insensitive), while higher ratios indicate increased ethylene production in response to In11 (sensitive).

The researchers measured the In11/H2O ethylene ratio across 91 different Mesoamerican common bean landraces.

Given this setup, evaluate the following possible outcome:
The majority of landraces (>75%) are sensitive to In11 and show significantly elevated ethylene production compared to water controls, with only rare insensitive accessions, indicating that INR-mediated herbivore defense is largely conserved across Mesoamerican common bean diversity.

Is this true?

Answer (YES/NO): YES